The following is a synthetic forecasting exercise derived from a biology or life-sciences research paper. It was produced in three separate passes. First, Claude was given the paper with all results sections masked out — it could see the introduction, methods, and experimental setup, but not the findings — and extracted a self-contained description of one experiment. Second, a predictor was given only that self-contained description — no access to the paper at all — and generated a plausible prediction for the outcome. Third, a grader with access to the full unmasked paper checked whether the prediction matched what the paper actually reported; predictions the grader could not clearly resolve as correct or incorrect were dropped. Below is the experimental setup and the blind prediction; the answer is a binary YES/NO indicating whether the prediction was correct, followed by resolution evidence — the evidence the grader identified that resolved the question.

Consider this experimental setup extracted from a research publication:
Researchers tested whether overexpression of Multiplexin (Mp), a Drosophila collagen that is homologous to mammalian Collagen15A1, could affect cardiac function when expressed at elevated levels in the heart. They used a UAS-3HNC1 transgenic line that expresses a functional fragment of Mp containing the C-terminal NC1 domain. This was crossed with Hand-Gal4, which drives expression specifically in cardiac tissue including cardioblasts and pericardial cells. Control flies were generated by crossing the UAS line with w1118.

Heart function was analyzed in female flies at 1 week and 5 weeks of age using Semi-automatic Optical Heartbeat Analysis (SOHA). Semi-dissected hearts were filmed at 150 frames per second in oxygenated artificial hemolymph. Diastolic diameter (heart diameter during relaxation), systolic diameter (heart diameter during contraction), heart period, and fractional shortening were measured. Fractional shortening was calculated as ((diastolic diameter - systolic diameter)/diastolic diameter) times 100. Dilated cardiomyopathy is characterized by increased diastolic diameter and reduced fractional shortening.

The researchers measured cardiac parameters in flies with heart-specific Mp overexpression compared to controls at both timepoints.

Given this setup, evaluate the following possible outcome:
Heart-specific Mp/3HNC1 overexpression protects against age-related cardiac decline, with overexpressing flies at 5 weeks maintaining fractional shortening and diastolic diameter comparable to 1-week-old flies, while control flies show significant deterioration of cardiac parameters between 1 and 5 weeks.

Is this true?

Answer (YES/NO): NO